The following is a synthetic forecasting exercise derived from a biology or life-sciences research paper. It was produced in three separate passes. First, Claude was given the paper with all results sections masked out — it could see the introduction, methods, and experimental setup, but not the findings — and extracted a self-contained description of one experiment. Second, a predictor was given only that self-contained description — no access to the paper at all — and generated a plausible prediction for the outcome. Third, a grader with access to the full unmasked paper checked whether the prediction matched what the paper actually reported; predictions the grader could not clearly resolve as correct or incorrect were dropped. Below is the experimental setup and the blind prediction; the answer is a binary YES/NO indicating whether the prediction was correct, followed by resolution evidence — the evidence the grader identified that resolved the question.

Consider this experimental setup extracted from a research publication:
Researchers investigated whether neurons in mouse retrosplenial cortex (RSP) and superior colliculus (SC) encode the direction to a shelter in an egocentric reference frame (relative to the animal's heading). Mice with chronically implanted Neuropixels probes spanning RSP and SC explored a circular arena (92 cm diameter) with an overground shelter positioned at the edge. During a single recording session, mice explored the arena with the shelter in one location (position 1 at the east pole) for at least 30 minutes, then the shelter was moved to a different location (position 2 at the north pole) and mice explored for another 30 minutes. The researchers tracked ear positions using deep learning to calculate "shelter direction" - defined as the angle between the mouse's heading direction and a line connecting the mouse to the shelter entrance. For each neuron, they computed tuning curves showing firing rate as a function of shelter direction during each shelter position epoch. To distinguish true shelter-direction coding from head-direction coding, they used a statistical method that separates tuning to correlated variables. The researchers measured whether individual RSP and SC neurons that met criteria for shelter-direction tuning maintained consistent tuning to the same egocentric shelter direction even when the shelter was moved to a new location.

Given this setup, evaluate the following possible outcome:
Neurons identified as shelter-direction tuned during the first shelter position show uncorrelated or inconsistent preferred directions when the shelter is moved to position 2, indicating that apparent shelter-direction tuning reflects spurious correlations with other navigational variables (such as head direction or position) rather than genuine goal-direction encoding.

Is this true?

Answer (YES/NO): NO